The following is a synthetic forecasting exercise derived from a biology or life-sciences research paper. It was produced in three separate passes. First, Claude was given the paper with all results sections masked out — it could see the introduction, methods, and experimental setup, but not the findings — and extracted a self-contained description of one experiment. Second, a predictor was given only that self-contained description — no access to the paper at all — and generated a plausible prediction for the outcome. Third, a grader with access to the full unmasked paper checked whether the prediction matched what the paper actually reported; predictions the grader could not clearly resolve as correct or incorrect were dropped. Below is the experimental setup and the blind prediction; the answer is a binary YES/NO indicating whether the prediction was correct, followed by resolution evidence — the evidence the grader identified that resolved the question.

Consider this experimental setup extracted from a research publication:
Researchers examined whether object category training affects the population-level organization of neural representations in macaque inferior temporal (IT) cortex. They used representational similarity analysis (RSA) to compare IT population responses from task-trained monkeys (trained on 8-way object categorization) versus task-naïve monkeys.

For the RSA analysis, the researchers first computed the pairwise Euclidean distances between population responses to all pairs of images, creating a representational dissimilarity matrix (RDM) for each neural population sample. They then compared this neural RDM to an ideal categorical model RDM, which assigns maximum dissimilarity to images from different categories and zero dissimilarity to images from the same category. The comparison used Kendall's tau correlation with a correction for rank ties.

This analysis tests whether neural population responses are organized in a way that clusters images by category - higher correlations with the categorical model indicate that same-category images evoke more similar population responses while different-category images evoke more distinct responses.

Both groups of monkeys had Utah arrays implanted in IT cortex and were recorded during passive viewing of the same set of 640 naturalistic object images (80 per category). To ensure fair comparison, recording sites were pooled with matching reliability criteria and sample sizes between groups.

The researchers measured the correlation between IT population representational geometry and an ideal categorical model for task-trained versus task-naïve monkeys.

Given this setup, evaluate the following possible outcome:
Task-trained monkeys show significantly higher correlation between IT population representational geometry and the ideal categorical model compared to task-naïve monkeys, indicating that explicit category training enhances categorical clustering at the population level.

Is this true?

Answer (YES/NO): YES